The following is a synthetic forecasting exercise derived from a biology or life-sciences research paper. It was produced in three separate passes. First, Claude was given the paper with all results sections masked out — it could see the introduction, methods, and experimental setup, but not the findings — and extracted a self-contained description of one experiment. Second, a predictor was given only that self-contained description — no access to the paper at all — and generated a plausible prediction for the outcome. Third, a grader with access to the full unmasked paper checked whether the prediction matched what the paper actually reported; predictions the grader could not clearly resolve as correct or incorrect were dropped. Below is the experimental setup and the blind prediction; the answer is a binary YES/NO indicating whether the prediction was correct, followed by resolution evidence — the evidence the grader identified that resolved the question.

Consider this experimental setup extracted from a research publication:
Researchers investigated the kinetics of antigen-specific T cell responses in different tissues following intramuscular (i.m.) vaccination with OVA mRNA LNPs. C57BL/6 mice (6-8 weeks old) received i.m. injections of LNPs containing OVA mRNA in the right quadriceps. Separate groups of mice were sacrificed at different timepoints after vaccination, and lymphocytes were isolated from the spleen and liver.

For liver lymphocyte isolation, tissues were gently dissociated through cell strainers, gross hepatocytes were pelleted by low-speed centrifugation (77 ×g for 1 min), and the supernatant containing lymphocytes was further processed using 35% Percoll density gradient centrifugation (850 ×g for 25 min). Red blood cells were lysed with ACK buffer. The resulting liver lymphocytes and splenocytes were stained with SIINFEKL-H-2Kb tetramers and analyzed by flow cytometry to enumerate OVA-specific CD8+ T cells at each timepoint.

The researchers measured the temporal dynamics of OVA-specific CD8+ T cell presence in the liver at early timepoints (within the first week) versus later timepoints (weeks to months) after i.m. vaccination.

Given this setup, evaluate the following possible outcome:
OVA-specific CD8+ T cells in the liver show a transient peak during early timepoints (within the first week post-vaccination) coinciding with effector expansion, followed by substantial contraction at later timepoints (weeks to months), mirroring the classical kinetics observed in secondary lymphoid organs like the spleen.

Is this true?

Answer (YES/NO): NO